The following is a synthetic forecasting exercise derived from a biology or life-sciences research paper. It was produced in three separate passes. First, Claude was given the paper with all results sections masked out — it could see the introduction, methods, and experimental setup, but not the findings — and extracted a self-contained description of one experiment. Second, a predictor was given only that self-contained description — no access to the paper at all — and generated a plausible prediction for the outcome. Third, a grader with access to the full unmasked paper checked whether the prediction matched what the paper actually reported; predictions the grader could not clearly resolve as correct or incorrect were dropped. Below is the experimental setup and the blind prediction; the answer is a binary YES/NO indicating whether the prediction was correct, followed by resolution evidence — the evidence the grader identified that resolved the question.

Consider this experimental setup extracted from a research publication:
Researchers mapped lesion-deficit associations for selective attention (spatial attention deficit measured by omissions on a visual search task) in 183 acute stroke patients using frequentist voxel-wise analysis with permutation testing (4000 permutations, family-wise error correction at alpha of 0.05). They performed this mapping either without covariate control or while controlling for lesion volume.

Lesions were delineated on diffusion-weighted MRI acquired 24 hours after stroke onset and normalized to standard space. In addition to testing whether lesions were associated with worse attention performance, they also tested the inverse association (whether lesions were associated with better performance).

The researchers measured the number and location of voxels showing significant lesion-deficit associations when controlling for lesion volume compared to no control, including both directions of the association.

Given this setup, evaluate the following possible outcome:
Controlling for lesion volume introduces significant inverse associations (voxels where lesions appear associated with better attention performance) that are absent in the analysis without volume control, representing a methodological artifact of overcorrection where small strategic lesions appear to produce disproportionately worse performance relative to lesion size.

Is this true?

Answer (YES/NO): YES